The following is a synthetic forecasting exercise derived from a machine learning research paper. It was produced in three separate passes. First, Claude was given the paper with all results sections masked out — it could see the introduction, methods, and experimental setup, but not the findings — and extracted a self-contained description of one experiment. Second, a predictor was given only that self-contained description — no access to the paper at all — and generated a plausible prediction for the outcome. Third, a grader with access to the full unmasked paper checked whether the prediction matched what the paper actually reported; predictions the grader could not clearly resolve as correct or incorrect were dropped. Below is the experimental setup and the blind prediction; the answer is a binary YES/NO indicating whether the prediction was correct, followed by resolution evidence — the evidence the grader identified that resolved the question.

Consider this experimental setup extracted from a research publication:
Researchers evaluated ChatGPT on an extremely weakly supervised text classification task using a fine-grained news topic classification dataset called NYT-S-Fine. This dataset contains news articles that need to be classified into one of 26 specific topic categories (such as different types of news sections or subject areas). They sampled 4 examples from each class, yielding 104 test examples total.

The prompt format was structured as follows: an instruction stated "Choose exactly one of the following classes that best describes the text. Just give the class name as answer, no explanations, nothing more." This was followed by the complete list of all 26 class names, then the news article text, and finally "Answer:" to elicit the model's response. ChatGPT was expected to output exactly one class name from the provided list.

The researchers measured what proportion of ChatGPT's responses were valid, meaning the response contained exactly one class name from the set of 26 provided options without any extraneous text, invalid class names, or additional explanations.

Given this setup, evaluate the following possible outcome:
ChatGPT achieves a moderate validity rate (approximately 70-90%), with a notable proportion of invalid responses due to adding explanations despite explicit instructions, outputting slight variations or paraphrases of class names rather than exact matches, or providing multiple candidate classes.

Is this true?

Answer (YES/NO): YES